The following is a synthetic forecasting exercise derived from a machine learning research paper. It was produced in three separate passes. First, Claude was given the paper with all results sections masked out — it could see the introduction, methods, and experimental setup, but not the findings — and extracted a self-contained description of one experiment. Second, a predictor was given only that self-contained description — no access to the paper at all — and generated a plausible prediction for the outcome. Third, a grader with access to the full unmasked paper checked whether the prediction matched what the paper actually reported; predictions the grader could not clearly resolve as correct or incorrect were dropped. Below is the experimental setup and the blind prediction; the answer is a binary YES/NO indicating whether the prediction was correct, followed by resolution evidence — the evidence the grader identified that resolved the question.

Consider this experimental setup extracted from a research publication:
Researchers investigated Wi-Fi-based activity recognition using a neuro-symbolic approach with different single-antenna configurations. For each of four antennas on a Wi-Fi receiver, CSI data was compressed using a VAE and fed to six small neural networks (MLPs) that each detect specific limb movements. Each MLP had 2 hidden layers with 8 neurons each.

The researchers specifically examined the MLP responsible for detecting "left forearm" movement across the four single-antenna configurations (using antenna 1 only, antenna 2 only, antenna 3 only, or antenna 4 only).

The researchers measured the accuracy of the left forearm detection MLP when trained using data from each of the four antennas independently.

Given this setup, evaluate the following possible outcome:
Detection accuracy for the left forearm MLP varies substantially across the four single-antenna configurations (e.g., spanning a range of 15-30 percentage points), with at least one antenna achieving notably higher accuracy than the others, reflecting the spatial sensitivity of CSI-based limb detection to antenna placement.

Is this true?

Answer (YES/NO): YES